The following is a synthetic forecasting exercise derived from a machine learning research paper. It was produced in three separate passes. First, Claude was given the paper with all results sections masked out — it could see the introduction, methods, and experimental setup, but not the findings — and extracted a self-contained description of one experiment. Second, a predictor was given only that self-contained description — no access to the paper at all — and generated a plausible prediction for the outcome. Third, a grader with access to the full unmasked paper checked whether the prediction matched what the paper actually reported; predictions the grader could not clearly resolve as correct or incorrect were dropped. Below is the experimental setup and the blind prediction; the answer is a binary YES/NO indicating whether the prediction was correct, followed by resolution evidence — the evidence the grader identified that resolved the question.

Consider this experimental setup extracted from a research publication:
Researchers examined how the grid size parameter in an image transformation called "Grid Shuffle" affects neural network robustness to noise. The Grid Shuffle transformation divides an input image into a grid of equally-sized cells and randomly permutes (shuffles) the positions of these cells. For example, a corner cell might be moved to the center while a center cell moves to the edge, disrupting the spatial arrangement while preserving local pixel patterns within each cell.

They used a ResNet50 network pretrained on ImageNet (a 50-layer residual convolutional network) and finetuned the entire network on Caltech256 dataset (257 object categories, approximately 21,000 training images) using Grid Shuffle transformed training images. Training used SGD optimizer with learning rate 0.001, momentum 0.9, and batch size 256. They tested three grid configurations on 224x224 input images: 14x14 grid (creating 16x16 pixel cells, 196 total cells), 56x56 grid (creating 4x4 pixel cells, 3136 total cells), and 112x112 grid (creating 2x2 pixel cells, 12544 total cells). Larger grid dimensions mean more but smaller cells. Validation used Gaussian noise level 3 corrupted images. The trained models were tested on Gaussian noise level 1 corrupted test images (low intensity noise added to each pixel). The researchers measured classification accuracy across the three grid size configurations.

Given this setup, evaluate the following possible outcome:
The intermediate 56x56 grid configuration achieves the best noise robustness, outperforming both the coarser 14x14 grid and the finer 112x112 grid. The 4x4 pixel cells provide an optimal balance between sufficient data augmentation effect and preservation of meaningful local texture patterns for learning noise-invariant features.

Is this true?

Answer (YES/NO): NO